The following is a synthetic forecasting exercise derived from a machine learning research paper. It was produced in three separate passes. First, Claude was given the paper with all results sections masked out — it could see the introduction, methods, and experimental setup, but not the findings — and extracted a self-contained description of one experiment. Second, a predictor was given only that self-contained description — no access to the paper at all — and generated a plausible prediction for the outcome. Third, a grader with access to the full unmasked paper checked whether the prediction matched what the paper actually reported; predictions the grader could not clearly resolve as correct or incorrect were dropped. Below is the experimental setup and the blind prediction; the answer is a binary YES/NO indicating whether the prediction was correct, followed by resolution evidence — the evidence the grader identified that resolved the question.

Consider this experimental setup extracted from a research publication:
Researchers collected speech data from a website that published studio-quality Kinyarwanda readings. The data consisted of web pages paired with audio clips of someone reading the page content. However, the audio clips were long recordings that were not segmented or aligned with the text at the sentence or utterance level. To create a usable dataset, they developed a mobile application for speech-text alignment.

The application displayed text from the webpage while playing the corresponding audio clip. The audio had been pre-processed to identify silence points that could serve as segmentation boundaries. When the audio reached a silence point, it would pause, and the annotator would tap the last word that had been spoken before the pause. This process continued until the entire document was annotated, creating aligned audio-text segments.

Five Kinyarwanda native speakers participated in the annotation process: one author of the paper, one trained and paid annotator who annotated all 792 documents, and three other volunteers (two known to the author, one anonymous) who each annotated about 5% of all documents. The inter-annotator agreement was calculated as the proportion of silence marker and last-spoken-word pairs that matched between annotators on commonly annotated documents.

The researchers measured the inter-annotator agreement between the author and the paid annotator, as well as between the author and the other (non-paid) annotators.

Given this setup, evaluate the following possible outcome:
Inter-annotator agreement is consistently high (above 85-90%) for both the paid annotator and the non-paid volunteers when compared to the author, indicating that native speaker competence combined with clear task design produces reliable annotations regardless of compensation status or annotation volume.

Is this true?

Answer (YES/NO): NO